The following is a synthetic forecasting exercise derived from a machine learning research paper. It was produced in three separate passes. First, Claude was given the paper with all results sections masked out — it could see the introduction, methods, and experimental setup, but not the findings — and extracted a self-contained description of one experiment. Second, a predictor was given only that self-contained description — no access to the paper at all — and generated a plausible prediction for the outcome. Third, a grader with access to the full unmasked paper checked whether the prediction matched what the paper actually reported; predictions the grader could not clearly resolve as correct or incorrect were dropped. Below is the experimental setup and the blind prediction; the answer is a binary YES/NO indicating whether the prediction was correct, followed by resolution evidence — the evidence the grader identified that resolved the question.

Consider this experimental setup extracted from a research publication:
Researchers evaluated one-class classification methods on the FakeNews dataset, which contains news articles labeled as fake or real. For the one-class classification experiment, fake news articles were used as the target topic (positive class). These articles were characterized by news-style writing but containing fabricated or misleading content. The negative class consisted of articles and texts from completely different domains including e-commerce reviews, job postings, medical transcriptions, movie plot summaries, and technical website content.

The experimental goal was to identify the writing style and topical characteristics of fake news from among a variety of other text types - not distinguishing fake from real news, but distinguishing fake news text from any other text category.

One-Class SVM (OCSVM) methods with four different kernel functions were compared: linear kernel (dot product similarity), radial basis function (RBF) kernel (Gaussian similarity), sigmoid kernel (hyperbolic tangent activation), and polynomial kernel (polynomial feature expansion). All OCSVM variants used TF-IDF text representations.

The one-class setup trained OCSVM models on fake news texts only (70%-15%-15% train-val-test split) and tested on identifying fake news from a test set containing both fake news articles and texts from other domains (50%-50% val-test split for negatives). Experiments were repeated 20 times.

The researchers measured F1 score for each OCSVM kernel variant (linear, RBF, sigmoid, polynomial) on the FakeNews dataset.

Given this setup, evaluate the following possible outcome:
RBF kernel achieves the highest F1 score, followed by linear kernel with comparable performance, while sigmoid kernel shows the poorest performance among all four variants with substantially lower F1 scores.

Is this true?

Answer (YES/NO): NO